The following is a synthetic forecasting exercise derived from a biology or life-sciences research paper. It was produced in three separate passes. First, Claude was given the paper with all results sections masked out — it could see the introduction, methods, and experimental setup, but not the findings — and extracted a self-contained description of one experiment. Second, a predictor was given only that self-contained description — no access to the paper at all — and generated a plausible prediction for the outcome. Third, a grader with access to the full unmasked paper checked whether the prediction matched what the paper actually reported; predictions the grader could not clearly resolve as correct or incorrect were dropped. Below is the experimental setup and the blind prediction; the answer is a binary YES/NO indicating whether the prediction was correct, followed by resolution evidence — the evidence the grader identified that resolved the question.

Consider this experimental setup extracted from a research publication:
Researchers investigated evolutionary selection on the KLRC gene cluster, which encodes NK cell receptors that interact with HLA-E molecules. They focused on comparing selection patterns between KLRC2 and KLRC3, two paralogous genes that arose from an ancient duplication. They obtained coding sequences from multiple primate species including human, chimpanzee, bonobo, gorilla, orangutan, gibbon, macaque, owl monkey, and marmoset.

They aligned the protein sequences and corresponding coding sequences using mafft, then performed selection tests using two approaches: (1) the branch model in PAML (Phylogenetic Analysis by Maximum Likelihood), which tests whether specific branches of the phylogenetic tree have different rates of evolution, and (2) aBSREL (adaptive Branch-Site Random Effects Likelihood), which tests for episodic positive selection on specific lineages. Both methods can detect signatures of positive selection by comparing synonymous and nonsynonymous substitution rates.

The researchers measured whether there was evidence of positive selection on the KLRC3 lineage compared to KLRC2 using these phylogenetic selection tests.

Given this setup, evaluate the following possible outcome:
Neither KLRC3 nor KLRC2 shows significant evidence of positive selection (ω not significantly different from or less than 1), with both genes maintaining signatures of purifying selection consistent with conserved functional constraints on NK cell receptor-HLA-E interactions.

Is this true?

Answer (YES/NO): NO